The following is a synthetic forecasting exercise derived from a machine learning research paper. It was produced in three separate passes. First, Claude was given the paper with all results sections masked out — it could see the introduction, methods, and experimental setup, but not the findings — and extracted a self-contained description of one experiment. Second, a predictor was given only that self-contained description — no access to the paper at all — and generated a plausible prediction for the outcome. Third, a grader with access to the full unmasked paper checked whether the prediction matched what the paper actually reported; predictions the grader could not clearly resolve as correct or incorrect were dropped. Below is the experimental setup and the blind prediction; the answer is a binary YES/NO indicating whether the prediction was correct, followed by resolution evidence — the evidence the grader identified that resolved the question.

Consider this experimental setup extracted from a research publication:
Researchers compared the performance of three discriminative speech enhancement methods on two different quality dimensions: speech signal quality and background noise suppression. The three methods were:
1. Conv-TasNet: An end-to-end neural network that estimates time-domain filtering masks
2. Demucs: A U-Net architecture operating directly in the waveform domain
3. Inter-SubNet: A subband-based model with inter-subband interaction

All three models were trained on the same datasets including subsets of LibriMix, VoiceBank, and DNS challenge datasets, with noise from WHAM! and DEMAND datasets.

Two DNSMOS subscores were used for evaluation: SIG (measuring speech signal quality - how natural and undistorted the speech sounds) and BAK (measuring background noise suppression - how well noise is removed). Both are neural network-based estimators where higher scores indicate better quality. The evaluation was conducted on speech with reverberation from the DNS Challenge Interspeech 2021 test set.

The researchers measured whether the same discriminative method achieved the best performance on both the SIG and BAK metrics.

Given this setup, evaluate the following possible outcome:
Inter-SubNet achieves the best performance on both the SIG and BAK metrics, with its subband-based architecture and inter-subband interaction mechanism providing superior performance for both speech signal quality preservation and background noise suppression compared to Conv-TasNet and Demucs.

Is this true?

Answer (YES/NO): NO